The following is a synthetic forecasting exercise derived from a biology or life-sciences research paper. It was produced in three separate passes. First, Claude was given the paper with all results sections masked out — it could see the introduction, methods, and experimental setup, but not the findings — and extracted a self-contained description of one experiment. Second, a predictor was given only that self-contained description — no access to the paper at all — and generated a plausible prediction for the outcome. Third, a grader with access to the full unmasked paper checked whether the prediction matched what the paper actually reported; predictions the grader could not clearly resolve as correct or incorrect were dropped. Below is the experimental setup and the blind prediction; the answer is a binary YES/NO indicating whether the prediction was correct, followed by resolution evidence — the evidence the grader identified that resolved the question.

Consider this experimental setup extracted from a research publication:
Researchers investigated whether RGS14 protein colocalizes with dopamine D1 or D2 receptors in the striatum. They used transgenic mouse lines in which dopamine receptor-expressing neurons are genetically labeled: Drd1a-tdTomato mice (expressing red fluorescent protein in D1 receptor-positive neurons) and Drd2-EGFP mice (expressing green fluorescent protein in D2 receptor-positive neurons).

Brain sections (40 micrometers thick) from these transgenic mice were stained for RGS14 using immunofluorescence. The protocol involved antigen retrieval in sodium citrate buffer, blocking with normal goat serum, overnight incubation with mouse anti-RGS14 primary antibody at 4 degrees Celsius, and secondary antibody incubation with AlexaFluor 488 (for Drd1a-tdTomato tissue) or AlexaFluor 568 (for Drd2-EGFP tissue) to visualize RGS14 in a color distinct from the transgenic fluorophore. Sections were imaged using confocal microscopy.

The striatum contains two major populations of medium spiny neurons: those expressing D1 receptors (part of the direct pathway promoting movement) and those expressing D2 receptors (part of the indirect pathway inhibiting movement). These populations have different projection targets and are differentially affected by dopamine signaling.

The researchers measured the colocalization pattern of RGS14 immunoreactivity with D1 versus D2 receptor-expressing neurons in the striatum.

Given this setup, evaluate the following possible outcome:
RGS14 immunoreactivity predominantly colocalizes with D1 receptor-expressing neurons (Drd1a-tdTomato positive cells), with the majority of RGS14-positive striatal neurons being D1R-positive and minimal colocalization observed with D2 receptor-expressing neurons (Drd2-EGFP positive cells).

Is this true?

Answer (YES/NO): NO